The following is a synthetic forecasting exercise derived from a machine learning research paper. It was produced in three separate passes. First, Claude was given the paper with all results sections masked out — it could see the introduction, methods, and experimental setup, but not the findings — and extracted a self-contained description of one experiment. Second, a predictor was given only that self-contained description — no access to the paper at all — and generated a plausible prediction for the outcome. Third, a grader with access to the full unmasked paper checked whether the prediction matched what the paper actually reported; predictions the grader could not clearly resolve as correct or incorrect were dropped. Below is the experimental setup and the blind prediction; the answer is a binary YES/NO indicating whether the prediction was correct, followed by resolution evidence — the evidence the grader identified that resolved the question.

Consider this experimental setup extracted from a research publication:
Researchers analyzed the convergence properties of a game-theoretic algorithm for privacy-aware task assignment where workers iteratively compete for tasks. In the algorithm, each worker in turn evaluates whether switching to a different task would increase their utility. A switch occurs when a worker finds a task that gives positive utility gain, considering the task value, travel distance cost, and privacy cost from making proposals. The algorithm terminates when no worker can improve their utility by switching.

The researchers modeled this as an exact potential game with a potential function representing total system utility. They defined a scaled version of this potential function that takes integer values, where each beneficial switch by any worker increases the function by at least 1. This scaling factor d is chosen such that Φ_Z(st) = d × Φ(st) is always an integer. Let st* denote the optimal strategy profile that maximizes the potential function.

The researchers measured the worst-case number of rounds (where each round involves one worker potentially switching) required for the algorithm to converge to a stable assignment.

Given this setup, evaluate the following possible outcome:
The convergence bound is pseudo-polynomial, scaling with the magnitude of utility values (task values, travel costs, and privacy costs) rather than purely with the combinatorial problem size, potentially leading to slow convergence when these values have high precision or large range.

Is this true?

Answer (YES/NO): YES